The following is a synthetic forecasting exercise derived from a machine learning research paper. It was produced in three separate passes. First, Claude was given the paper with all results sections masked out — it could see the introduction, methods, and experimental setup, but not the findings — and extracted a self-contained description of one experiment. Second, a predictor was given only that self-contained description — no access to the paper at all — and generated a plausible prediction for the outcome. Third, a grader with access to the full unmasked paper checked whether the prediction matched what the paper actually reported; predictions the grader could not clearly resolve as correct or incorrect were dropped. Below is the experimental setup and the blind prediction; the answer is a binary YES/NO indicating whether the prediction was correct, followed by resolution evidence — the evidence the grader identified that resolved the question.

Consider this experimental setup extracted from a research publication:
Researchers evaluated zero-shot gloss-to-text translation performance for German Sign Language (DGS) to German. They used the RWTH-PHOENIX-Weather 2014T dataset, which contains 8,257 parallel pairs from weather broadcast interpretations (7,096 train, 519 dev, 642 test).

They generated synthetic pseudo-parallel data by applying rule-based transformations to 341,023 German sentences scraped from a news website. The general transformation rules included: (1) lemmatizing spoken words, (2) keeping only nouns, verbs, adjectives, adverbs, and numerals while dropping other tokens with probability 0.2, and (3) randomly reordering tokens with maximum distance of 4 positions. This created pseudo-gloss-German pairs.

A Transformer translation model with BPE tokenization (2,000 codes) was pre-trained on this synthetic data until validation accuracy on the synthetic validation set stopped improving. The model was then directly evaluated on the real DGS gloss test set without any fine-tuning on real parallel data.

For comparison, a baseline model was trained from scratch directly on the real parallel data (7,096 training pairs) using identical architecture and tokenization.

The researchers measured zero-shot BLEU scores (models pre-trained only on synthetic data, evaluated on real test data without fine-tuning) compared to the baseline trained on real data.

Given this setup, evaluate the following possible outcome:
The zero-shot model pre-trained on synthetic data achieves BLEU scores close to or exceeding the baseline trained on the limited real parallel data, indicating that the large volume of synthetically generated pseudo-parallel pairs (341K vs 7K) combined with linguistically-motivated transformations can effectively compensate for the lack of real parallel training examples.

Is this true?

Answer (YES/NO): NO